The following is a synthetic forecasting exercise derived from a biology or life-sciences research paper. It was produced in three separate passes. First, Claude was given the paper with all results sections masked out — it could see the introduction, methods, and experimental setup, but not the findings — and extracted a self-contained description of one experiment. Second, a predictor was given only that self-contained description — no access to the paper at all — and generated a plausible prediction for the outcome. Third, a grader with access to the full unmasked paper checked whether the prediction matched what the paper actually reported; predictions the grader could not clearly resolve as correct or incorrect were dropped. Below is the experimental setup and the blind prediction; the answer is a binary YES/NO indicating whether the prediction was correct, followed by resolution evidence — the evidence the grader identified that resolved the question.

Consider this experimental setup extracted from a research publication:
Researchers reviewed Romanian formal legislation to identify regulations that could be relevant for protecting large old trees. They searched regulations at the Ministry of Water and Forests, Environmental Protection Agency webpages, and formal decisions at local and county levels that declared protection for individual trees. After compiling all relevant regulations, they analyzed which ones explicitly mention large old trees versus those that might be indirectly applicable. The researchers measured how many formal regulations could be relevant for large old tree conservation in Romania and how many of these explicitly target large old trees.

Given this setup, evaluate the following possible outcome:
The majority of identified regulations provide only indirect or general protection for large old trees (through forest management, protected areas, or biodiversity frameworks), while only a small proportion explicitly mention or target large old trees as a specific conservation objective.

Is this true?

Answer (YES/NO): YES